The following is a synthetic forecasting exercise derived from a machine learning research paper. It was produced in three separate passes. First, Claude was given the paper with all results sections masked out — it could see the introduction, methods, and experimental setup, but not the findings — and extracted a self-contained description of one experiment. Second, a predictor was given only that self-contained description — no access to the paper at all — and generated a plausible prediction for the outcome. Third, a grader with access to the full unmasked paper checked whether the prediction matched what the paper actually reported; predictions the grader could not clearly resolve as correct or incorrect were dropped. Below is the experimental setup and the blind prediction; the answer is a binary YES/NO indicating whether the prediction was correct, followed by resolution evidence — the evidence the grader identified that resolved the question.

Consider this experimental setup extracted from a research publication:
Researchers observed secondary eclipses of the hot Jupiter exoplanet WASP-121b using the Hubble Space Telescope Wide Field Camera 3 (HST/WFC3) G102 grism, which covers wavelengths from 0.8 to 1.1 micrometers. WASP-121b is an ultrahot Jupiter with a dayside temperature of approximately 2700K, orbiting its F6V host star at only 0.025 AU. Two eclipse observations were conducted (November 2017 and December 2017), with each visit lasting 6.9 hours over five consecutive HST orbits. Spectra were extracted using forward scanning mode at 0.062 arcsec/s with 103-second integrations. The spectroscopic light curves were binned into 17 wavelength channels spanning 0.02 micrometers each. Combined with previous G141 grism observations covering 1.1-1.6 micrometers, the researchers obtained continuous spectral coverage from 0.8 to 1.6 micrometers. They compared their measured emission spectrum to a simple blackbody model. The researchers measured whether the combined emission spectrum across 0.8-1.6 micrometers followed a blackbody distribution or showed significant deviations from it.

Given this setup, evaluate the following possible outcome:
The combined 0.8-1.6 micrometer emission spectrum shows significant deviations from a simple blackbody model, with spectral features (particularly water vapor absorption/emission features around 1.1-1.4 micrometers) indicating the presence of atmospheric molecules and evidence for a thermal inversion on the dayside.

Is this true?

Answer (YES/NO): YES